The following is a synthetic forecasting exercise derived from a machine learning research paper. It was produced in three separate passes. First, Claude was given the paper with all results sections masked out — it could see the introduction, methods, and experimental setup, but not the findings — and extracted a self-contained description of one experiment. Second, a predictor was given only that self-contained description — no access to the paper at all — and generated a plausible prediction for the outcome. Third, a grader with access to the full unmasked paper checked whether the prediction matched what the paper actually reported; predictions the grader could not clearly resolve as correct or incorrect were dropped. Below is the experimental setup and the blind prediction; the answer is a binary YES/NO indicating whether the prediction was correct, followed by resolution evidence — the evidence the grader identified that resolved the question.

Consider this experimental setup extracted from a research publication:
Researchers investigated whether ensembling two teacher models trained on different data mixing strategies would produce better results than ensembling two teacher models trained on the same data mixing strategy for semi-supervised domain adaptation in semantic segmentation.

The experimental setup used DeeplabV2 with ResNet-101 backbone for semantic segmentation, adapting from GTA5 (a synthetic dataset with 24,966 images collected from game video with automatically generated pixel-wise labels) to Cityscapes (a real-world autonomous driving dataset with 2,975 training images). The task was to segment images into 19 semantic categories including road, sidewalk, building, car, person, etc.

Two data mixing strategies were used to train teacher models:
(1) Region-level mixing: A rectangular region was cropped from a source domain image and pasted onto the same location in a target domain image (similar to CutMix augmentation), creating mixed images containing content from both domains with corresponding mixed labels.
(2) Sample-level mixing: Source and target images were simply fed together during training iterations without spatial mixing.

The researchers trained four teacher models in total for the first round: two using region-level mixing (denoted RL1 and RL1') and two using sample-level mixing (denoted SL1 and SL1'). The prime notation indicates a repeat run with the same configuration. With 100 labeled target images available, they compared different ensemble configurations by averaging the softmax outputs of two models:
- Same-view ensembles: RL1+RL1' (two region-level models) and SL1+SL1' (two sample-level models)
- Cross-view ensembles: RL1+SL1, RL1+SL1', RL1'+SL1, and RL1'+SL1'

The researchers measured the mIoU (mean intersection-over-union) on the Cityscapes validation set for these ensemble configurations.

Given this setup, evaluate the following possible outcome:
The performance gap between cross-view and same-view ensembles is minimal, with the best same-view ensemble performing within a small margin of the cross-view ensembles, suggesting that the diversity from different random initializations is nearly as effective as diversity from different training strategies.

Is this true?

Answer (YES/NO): NO